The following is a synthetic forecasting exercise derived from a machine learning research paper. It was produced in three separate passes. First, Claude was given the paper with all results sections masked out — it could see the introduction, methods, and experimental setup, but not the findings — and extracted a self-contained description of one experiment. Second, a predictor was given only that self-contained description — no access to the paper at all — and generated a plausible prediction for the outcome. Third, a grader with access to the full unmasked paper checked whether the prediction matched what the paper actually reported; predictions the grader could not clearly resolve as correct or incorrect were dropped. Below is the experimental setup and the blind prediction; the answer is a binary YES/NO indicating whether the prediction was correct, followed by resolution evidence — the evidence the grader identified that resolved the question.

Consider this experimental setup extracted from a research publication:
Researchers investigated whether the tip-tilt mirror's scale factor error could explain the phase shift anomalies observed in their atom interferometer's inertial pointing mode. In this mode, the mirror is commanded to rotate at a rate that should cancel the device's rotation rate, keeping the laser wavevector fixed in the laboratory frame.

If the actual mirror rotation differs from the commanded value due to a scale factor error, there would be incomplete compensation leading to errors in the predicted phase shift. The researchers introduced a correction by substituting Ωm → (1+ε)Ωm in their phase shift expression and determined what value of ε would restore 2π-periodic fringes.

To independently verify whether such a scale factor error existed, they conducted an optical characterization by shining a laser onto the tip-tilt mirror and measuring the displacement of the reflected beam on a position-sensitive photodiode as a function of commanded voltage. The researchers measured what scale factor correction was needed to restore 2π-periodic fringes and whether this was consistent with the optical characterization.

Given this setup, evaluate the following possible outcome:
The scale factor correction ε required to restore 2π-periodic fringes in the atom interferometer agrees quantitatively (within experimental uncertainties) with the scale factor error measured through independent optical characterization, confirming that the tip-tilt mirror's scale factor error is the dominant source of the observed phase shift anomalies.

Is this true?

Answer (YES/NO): NO